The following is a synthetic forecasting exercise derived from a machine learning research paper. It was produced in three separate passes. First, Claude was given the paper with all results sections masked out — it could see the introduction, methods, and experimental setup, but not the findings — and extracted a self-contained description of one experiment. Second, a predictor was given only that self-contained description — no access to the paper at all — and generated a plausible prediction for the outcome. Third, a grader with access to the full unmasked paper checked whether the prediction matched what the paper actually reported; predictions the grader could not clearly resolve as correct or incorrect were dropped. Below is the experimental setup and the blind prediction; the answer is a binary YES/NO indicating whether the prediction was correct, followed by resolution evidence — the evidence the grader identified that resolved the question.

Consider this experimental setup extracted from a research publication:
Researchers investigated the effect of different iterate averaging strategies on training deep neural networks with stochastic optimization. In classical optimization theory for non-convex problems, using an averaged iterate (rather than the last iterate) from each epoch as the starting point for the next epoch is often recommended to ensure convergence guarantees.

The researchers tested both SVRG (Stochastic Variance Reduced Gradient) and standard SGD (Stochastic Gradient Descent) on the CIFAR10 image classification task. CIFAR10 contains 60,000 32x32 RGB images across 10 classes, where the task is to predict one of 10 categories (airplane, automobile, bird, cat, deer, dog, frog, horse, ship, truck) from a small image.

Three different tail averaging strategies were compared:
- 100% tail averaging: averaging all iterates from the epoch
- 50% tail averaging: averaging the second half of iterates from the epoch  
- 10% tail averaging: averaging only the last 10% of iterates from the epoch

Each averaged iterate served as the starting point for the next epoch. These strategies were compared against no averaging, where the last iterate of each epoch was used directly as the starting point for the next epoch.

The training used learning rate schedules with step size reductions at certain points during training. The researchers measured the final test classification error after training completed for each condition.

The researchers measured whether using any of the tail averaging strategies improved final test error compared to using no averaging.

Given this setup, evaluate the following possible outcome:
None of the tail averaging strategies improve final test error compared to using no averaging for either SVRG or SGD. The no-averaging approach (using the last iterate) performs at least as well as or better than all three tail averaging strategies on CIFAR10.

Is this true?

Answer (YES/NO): YES